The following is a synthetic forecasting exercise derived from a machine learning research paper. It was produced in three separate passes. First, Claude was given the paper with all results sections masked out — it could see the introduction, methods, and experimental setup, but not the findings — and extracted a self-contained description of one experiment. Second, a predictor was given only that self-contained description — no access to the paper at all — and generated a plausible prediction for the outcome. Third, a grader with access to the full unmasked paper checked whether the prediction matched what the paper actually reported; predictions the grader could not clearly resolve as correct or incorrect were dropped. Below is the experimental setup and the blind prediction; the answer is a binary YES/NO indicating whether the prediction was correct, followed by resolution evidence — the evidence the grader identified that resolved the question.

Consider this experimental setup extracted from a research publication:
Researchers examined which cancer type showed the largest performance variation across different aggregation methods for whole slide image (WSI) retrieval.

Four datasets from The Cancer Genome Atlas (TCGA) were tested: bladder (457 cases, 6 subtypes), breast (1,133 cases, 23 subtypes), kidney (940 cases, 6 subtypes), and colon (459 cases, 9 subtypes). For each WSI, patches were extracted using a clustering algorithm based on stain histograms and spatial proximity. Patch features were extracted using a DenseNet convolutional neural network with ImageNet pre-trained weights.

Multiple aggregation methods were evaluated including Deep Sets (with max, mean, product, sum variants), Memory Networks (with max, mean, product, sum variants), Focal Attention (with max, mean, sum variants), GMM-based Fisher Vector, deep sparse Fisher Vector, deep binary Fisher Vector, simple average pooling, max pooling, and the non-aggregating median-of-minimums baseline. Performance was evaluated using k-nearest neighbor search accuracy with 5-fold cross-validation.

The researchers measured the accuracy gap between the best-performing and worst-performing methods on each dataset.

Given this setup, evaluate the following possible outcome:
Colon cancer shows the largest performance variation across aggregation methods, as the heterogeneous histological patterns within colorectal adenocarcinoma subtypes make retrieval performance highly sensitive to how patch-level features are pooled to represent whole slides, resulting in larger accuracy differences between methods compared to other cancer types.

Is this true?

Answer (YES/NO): NO